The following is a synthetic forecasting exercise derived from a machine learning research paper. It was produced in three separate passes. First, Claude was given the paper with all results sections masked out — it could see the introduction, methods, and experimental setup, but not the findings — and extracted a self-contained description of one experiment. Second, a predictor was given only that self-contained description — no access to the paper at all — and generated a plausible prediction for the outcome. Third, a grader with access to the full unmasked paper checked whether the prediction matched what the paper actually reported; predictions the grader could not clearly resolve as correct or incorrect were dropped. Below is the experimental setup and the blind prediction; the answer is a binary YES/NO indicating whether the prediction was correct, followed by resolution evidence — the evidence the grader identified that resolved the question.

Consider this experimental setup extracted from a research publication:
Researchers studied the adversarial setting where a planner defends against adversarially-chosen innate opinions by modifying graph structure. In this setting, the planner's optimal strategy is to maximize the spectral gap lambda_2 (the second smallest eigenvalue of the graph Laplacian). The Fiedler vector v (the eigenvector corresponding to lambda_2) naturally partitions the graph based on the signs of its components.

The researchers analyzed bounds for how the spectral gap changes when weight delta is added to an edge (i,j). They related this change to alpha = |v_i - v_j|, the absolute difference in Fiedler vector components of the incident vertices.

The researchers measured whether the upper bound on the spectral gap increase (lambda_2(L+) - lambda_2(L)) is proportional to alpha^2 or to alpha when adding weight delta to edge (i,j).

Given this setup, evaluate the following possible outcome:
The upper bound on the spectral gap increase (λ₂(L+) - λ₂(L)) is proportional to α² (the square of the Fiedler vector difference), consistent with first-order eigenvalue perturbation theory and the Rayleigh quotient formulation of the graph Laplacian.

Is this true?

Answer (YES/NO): YES